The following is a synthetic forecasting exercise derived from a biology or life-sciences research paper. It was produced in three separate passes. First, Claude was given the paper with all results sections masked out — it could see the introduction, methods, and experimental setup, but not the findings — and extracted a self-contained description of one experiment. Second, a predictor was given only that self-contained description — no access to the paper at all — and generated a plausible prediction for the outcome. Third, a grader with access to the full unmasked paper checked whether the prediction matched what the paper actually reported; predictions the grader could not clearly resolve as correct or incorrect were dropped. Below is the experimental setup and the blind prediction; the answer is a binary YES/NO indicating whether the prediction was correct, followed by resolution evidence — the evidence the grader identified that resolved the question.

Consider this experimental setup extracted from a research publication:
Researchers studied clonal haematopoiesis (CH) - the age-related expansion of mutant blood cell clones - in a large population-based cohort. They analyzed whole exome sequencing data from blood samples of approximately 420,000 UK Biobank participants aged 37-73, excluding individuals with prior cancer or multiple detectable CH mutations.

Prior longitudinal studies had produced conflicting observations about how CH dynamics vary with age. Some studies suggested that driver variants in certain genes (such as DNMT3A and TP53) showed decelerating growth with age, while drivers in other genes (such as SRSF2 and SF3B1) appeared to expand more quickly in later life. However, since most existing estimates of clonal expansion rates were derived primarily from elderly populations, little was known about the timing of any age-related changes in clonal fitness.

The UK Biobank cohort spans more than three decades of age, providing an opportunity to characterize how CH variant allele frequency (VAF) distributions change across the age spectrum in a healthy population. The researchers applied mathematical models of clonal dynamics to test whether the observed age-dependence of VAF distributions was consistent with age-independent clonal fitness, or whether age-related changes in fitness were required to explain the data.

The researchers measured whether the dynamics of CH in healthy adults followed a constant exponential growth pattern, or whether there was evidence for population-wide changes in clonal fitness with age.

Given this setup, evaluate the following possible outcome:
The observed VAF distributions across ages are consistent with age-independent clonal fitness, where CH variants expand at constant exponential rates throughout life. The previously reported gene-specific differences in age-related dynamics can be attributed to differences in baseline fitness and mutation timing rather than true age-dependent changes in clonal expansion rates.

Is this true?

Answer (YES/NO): NO